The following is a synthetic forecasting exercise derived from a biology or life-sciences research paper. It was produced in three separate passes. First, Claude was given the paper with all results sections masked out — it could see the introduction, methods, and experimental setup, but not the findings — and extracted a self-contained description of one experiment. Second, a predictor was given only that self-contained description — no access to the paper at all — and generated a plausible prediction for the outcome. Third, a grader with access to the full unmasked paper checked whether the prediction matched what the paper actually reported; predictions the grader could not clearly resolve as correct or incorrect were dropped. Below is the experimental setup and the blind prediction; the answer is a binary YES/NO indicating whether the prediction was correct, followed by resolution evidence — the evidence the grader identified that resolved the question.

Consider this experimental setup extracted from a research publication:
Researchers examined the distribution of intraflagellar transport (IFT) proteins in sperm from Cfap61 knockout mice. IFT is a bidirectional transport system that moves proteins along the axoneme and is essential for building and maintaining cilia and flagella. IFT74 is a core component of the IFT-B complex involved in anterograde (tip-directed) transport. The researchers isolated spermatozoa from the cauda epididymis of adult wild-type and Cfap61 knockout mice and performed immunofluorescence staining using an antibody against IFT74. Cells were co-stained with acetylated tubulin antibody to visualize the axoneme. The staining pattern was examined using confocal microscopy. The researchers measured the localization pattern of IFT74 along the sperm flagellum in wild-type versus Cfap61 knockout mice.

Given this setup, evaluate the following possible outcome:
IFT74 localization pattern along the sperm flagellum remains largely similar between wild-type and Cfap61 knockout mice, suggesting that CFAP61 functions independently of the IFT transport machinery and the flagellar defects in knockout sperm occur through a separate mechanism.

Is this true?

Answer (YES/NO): NO